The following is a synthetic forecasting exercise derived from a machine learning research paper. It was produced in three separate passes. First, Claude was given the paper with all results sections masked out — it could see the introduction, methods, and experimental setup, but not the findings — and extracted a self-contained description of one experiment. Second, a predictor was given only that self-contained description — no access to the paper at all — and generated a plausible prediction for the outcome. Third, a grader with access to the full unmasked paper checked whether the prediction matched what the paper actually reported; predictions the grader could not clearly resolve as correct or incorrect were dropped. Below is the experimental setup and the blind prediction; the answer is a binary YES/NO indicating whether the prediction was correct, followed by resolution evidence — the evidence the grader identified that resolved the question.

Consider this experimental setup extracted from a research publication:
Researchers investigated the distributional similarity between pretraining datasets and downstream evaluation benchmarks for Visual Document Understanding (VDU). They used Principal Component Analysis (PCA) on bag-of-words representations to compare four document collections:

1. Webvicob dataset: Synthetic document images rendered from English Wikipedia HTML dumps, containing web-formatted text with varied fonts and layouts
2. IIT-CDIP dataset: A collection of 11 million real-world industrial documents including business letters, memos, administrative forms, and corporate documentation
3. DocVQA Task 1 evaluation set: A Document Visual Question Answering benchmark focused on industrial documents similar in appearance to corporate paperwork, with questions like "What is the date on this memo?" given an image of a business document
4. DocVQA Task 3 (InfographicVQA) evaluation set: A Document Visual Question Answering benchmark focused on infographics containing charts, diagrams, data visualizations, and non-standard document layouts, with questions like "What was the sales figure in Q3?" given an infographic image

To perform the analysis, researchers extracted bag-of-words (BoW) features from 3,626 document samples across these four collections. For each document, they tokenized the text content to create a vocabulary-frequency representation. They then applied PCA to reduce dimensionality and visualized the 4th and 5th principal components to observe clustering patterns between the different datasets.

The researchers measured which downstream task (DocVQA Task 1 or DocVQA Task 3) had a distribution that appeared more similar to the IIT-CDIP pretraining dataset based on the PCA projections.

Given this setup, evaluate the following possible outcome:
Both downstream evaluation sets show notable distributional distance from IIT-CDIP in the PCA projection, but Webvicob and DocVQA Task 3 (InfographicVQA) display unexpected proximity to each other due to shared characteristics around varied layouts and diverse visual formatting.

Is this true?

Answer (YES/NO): NO